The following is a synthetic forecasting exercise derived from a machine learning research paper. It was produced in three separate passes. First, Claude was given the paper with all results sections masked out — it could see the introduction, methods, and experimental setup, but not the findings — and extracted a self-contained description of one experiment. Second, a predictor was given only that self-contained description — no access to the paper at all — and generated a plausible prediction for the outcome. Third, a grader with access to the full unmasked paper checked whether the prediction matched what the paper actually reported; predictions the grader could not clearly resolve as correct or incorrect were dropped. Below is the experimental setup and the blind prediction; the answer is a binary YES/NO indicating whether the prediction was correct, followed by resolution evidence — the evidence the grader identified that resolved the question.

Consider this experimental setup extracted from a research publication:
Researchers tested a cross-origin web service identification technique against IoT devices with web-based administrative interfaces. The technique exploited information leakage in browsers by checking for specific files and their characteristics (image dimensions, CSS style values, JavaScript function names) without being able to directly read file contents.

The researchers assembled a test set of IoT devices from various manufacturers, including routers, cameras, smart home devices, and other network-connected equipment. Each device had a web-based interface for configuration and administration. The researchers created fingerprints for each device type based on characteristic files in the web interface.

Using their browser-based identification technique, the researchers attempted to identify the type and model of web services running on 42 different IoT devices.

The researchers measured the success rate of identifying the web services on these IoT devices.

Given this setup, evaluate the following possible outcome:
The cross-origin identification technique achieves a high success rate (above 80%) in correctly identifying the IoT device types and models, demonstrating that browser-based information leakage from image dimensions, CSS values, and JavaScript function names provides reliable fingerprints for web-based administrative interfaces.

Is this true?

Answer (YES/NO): NO